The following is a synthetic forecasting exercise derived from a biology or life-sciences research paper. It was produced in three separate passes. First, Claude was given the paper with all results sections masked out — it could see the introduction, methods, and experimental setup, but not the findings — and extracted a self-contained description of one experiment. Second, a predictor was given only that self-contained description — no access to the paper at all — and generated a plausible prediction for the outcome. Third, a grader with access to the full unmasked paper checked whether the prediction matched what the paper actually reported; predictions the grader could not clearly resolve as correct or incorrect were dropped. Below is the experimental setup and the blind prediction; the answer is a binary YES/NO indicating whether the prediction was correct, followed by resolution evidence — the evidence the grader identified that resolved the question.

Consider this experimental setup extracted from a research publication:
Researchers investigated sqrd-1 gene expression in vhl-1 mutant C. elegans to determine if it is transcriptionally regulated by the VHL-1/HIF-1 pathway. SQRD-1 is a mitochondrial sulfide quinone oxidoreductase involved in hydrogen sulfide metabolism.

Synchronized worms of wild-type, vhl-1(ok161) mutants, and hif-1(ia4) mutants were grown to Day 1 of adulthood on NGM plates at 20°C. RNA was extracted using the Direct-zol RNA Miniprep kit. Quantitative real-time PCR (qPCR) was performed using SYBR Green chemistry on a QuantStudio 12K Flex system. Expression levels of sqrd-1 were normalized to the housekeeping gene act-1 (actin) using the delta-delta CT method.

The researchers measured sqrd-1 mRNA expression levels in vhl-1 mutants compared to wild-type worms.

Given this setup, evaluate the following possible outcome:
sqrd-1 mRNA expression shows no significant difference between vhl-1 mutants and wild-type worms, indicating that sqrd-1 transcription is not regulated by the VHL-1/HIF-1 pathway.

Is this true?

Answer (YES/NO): NO